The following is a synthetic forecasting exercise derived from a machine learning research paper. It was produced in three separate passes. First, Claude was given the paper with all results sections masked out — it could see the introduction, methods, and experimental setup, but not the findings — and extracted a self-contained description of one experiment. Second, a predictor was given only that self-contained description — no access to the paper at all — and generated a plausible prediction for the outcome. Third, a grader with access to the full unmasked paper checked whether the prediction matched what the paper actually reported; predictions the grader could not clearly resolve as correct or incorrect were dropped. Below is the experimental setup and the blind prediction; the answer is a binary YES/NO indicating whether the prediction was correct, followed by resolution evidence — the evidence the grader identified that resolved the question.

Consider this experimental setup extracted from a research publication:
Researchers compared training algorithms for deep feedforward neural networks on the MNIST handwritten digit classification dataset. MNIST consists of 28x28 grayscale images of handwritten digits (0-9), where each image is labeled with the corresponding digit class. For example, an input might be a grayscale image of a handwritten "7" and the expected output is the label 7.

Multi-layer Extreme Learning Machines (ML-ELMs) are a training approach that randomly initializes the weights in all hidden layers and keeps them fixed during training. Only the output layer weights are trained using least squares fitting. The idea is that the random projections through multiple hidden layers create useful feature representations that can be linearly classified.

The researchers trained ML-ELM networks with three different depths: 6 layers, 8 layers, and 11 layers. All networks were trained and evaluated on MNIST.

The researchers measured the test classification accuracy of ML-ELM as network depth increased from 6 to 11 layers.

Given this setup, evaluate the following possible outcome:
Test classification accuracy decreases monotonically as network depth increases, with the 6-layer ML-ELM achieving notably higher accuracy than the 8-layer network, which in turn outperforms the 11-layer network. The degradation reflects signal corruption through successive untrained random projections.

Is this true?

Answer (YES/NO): YES